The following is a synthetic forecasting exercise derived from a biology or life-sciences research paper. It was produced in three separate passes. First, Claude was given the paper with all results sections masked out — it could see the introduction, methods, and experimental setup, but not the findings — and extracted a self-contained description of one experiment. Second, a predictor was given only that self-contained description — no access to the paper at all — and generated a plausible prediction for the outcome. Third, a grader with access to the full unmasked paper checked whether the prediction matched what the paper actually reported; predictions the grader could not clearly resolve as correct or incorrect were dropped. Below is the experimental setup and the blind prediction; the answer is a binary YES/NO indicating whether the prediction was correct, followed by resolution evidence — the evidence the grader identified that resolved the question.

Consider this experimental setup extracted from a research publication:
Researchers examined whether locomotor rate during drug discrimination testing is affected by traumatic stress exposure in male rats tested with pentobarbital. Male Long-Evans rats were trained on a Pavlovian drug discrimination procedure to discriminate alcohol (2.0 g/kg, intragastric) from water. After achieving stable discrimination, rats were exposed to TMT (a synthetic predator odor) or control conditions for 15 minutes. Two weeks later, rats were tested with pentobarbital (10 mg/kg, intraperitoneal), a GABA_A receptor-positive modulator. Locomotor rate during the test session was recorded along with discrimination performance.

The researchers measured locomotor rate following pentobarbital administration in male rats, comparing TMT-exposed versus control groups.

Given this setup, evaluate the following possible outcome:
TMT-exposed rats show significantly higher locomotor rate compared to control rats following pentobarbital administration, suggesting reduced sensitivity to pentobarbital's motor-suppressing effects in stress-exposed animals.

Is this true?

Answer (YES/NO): NO